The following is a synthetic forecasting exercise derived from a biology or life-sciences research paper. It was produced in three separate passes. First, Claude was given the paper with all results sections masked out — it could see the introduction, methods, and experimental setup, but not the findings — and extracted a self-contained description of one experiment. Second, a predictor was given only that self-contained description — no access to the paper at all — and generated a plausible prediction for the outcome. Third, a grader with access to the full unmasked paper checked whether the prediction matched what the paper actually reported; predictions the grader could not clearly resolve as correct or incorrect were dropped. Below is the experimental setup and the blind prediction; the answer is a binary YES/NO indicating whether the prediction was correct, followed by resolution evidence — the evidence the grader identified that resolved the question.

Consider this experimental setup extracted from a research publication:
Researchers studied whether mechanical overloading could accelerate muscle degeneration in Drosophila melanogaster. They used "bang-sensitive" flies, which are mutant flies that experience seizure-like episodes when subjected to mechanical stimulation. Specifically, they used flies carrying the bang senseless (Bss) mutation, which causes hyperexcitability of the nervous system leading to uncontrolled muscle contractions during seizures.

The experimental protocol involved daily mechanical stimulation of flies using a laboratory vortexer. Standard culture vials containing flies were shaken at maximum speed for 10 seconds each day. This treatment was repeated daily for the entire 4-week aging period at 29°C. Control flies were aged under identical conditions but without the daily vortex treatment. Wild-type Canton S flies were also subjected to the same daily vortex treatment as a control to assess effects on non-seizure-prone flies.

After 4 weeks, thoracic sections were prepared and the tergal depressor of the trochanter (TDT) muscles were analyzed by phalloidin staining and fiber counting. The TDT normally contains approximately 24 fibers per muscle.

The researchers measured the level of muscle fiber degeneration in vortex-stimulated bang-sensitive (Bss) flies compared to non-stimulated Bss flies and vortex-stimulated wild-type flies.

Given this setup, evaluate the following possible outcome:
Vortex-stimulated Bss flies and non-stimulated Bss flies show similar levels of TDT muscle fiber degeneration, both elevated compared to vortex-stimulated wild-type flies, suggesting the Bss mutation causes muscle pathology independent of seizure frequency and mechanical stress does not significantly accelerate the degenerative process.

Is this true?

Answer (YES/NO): NO